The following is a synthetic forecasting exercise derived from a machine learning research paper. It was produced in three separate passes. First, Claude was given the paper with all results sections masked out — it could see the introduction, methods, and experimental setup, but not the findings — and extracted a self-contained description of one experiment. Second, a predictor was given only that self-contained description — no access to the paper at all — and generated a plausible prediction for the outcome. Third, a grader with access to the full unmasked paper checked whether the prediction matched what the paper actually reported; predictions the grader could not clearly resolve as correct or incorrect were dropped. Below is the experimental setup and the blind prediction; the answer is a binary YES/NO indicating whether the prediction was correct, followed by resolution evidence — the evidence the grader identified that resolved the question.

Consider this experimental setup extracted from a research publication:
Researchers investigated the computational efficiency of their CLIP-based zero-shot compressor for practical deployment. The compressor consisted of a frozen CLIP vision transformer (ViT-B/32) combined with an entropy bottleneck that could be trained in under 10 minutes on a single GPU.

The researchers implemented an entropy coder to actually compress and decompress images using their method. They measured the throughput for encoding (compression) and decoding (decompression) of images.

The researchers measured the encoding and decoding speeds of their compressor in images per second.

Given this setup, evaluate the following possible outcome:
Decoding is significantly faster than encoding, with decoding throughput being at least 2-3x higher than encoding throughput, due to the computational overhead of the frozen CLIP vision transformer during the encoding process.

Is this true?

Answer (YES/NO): NO